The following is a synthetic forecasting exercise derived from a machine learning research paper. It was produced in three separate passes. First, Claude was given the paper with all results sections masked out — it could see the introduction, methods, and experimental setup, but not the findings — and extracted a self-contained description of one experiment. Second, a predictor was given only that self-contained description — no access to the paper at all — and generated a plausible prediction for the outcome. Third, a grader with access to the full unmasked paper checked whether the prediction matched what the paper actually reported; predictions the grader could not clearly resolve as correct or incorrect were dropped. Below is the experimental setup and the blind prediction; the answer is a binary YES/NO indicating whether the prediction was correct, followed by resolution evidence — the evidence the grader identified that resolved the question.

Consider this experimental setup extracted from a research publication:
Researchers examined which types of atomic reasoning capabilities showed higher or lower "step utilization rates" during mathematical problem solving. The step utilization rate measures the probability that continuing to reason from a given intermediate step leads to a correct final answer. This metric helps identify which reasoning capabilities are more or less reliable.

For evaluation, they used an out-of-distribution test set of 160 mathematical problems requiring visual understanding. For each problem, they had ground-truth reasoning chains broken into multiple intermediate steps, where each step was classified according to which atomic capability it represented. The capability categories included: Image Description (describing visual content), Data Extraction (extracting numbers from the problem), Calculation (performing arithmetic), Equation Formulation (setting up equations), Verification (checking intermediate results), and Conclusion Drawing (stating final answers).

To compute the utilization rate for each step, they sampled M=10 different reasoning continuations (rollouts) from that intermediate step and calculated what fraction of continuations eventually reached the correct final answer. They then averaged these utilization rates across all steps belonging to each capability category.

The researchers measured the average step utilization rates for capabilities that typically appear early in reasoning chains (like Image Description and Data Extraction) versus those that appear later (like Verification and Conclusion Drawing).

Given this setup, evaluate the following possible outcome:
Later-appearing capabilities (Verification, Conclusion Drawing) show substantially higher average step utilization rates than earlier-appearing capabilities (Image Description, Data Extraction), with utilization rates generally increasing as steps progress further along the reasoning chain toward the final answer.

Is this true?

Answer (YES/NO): YES